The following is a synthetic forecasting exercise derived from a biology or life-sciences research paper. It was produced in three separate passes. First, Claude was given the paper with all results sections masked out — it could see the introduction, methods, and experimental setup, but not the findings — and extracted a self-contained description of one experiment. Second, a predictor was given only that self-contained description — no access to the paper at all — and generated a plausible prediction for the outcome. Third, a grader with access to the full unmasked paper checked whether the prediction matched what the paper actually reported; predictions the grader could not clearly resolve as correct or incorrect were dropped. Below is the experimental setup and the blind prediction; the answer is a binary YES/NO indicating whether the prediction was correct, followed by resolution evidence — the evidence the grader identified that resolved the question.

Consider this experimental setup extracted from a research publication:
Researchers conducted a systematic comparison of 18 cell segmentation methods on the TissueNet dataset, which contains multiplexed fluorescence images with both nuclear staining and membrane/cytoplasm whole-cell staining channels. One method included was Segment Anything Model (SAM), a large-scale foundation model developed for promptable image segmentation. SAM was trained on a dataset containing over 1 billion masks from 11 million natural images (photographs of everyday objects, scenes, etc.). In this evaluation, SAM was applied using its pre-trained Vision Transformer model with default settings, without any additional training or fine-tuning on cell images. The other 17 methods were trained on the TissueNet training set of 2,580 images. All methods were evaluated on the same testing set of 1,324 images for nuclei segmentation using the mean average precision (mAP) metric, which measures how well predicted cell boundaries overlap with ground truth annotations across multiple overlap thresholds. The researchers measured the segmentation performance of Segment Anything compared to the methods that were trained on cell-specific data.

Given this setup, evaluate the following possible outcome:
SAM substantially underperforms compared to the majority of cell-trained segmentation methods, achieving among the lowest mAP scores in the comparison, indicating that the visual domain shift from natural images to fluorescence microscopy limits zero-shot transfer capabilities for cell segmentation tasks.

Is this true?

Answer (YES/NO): YES